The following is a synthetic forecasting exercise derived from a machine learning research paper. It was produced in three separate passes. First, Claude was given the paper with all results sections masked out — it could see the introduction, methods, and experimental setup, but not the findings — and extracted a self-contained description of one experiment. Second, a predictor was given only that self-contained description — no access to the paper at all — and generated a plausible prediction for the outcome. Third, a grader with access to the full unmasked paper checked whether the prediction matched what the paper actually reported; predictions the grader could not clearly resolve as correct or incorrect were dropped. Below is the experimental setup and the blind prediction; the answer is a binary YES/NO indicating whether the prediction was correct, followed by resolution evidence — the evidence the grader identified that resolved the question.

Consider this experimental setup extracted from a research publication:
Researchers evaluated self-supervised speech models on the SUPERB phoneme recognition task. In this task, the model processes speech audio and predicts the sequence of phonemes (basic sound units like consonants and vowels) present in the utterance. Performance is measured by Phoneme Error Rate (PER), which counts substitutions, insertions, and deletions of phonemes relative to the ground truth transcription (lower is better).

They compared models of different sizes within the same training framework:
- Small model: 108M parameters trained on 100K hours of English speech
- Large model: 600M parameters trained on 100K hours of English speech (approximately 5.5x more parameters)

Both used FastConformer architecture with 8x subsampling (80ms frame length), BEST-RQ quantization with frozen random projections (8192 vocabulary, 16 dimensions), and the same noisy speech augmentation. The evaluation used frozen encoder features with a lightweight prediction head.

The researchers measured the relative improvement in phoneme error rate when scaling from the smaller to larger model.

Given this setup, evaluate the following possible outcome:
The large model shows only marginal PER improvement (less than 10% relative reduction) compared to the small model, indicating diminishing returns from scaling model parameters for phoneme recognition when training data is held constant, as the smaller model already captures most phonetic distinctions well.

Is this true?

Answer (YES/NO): YES